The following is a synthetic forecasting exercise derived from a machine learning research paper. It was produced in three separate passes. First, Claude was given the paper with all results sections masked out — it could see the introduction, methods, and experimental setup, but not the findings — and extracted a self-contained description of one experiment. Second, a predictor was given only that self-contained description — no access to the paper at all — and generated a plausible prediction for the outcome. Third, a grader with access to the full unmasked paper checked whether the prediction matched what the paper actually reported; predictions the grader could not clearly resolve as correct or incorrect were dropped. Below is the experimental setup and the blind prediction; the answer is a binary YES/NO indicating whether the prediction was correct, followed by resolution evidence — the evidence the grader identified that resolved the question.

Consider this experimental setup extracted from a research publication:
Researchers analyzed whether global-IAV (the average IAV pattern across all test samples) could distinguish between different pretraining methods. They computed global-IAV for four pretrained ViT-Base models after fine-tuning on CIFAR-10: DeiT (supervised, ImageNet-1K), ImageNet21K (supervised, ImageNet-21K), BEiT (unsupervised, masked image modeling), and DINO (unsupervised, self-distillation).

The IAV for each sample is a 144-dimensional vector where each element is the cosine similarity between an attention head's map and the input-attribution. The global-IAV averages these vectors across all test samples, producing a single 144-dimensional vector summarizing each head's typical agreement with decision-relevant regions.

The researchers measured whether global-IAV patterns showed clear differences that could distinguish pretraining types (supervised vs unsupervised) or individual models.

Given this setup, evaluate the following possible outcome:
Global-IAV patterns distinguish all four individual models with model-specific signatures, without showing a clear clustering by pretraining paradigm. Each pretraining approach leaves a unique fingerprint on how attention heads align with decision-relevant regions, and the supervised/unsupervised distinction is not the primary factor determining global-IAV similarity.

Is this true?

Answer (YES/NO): NO